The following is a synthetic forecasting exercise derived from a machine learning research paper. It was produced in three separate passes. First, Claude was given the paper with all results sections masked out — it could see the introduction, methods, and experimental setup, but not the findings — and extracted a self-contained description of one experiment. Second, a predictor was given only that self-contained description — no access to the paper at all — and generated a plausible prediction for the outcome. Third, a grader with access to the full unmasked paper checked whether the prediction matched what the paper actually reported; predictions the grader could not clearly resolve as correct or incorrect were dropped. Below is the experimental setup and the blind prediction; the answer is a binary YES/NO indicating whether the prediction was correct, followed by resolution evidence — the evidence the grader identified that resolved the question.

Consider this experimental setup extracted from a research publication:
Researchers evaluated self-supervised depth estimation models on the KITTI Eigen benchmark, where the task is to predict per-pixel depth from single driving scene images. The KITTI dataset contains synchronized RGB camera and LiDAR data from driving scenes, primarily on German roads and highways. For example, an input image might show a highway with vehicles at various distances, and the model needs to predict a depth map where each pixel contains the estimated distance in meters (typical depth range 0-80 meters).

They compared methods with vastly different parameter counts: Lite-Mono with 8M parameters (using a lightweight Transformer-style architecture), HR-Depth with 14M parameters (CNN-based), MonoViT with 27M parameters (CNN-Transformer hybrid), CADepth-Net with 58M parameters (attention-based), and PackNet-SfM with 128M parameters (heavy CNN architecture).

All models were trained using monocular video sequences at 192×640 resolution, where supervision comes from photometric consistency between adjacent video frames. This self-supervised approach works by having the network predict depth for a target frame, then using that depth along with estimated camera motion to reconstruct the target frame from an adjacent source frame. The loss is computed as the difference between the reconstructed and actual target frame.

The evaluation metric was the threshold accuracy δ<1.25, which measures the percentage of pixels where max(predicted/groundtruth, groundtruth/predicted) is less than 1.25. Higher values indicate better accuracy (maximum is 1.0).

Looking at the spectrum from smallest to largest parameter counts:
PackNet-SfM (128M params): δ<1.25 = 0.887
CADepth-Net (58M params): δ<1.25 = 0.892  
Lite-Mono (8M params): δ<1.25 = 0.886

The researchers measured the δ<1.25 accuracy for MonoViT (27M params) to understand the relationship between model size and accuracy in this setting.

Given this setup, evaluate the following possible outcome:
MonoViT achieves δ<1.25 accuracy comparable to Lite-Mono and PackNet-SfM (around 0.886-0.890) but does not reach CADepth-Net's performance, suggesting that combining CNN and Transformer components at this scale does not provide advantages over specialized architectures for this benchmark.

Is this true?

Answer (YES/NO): NO